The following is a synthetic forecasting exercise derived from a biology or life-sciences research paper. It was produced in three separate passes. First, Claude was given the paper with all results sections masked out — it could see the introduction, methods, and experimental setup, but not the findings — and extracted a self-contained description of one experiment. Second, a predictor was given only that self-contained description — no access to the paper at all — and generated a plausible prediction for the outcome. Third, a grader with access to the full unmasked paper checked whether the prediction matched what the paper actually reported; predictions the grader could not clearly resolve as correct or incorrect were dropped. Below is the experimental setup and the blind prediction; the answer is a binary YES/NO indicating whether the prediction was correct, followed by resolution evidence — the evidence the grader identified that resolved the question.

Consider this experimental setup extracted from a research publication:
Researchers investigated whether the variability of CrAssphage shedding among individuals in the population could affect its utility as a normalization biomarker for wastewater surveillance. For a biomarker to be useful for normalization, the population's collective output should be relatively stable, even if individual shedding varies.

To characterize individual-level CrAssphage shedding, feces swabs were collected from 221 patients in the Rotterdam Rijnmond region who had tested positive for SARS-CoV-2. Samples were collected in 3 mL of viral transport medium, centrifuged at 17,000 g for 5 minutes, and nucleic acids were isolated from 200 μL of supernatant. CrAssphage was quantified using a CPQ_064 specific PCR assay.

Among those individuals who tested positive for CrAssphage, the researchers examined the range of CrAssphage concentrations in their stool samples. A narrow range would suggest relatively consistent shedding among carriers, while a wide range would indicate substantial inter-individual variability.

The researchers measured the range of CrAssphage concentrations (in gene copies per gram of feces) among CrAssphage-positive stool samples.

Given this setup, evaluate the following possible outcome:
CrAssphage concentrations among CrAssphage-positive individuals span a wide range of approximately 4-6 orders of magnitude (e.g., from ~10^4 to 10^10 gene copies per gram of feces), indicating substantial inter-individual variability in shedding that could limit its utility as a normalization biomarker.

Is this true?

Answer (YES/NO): NO